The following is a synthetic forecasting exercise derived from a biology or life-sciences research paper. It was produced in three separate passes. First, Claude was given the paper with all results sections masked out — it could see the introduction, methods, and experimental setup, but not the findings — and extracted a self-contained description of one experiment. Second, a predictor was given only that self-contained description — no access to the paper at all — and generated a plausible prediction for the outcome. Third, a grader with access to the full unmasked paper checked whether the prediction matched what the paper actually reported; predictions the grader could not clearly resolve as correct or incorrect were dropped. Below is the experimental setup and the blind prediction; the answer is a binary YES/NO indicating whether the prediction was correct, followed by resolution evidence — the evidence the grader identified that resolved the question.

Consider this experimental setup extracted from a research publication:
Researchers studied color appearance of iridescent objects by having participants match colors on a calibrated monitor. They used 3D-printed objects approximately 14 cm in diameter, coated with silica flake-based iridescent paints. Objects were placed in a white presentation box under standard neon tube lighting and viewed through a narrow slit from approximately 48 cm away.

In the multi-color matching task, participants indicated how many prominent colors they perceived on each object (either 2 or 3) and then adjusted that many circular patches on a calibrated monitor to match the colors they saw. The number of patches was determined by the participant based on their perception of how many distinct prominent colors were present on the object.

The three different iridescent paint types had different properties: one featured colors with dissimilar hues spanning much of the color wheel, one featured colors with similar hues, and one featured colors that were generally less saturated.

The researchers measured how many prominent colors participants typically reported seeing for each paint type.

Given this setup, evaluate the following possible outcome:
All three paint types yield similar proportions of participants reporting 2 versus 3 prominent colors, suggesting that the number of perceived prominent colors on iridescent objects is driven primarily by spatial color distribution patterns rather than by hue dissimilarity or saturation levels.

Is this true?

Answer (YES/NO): NO